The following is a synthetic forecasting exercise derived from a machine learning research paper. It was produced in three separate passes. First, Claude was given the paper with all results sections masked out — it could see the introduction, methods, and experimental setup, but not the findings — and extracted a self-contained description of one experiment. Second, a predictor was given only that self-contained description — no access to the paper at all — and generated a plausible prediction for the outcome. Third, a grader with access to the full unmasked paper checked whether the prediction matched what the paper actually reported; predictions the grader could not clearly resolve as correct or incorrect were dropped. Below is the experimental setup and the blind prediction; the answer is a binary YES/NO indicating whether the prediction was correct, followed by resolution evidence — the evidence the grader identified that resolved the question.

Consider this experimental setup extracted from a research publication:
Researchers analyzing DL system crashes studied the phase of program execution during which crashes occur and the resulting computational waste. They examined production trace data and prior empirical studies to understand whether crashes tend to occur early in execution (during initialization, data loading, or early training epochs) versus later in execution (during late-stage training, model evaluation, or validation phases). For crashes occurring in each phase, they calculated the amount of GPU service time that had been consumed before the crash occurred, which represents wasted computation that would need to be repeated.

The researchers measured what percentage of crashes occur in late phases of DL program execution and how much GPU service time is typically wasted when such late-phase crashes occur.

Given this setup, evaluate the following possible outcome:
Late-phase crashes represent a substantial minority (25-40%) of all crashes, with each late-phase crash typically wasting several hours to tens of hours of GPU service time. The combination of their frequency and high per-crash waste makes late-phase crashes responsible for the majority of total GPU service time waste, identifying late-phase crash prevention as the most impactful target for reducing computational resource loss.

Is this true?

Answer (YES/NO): NO